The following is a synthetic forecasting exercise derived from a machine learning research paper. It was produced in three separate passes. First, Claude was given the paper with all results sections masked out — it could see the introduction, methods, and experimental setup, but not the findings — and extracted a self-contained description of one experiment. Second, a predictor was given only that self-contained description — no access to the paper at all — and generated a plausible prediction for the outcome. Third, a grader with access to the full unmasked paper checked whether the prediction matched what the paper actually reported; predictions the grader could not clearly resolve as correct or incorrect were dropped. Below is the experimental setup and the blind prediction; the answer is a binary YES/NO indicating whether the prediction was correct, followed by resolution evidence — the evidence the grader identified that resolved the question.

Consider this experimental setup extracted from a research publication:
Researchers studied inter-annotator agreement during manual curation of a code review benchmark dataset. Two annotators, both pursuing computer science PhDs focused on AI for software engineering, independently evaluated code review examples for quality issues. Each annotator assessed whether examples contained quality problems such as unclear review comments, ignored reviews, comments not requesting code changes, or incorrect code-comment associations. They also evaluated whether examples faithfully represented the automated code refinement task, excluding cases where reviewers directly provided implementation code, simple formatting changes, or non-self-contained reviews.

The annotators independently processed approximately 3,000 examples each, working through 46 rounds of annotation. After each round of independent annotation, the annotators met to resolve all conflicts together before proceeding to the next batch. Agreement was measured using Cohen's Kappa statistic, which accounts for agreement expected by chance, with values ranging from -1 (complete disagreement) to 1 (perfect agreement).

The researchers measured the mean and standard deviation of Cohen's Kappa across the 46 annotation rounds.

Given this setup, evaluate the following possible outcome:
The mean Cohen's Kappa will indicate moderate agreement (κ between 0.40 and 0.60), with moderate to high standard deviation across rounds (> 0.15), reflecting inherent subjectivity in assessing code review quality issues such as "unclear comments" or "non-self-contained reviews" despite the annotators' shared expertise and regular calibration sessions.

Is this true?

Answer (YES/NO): NO